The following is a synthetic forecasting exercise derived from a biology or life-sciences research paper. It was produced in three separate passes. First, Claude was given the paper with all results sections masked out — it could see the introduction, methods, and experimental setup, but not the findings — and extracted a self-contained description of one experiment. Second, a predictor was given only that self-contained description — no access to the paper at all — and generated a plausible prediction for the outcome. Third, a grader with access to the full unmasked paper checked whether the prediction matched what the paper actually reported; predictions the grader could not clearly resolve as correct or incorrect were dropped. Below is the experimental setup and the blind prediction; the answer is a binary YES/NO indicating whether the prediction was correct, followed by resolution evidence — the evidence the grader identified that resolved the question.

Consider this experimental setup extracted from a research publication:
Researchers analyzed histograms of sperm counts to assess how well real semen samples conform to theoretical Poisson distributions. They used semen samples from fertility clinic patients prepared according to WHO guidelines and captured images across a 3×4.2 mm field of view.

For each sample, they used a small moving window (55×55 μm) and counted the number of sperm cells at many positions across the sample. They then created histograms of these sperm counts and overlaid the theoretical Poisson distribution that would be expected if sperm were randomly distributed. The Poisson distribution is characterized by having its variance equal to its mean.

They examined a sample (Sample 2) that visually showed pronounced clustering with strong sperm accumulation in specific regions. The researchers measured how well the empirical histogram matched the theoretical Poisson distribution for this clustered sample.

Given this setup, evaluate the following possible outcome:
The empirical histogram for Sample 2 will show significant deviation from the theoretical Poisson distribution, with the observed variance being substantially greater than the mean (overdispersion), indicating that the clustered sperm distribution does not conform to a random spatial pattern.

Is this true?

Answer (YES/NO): YES